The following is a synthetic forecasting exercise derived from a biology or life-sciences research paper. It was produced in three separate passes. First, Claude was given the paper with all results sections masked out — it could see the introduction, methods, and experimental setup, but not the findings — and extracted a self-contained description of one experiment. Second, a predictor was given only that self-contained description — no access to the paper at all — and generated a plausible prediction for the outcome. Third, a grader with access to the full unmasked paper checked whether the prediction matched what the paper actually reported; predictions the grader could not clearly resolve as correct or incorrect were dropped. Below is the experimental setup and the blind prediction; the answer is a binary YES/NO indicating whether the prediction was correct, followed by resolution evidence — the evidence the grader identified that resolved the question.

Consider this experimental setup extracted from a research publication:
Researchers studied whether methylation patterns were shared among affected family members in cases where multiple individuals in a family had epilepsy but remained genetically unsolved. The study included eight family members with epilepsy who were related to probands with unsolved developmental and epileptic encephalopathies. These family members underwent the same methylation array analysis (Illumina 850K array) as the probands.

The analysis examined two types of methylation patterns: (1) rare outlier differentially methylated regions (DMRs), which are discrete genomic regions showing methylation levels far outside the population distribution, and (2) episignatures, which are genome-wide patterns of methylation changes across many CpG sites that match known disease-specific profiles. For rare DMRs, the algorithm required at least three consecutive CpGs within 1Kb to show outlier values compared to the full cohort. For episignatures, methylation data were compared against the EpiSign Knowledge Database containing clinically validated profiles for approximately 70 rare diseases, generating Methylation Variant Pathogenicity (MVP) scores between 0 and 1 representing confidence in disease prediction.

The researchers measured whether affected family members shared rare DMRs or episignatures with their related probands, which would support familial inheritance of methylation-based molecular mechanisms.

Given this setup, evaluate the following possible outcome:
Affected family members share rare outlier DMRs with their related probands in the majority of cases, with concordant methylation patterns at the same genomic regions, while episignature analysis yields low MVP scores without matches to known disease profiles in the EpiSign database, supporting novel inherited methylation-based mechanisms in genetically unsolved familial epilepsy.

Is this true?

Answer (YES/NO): NO